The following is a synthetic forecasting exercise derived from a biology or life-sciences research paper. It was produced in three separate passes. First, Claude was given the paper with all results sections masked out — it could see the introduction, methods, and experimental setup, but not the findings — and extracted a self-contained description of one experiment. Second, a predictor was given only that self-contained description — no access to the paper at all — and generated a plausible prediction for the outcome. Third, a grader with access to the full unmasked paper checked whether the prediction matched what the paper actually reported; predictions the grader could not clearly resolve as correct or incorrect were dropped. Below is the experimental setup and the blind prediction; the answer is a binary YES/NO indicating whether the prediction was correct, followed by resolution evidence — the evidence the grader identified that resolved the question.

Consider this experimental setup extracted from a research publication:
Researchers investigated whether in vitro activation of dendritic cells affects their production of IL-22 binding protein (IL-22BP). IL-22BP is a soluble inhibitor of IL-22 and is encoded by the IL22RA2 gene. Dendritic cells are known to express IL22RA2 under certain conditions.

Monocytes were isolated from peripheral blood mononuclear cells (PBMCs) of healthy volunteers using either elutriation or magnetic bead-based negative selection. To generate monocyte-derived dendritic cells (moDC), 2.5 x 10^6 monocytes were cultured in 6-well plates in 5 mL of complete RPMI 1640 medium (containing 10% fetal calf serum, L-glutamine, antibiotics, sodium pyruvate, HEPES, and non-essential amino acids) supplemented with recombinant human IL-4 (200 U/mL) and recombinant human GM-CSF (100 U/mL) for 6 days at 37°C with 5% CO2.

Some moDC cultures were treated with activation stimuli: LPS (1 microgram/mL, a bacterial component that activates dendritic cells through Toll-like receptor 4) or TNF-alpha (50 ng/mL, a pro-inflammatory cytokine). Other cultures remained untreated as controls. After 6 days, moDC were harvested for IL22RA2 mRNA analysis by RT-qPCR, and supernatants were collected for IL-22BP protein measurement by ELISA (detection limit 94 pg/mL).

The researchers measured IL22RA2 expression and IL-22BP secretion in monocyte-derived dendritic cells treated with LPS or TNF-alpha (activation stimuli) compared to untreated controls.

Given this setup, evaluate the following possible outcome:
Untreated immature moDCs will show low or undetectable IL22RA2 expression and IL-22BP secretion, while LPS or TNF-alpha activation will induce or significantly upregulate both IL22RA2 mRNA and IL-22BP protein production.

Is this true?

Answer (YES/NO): NO